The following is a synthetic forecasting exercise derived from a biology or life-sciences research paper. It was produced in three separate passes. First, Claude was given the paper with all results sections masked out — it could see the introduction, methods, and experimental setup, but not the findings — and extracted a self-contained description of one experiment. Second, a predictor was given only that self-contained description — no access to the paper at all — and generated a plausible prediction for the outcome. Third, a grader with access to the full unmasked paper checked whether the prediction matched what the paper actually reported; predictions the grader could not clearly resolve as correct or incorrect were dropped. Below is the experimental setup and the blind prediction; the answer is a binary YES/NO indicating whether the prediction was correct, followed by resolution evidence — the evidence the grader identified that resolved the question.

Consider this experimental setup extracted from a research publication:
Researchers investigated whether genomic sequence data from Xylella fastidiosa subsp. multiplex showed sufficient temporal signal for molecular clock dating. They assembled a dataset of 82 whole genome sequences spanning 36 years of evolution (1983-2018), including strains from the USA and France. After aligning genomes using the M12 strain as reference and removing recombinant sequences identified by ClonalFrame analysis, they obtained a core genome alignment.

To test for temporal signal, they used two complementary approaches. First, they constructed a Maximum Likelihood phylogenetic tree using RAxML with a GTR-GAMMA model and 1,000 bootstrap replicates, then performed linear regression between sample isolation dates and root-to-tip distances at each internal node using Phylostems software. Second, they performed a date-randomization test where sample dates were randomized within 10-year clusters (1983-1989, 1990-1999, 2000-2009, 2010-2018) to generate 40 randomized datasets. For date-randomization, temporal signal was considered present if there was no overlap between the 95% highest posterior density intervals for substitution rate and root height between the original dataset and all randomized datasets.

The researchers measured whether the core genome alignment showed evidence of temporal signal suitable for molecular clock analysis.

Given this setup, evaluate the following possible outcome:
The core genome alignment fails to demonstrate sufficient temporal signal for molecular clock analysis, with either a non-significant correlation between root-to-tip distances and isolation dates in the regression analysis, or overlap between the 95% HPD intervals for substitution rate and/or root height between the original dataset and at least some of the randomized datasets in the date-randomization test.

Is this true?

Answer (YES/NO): NO